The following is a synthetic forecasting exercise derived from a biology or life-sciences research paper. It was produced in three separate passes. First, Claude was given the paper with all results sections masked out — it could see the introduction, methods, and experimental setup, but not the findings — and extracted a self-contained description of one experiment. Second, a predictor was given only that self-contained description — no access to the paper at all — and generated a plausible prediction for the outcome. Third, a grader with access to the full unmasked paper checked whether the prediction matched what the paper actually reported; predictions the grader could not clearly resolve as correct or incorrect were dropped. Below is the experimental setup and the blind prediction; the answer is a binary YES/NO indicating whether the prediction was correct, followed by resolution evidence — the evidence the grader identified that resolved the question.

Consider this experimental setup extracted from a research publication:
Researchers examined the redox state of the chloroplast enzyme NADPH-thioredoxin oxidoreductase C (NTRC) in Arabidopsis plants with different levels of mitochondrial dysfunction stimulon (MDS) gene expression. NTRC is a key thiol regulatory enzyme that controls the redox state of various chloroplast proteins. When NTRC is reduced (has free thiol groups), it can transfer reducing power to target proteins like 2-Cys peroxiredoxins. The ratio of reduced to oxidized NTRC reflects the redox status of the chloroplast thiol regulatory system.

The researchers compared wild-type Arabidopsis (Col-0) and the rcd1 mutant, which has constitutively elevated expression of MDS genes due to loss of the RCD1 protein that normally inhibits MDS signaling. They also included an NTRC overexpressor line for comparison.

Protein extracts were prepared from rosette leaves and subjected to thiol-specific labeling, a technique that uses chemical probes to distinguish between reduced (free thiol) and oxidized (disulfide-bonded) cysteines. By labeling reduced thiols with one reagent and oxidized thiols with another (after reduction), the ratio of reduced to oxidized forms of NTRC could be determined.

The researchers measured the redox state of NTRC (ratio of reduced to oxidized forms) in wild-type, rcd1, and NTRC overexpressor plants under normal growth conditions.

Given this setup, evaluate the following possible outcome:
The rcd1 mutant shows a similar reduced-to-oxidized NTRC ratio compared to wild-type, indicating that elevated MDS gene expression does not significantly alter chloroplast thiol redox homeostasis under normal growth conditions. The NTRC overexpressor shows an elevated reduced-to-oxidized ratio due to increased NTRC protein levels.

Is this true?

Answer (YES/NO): NO